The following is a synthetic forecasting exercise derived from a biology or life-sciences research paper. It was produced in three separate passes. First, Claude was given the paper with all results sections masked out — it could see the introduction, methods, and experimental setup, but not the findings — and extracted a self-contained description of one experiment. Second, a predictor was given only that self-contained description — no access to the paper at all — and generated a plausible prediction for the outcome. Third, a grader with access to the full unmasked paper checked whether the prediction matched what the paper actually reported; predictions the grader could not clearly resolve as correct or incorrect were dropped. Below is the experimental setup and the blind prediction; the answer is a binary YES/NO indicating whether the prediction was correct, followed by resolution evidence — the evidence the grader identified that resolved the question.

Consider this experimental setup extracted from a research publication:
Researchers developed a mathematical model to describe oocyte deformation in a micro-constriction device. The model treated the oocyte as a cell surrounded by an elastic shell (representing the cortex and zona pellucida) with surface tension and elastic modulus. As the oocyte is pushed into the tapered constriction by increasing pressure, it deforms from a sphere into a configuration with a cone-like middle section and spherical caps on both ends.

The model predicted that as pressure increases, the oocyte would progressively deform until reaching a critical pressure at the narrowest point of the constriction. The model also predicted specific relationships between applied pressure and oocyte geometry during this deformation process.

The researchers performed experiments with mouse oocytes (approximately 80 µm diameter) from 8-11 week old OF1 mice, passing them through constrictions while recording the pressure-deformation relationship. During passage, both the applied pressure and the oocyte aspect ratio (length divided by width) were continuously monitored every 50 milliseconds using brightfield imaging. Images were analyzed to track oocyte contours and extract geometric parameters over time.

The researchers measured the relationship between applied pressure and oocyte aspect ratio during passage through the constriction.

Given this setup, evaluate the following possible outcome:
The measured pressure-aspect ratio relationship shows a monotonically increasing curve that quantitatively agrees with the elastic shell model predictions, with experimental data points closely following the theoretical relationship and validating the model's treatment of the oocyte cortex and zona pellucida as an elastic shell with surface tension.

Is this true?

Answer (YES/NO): NO